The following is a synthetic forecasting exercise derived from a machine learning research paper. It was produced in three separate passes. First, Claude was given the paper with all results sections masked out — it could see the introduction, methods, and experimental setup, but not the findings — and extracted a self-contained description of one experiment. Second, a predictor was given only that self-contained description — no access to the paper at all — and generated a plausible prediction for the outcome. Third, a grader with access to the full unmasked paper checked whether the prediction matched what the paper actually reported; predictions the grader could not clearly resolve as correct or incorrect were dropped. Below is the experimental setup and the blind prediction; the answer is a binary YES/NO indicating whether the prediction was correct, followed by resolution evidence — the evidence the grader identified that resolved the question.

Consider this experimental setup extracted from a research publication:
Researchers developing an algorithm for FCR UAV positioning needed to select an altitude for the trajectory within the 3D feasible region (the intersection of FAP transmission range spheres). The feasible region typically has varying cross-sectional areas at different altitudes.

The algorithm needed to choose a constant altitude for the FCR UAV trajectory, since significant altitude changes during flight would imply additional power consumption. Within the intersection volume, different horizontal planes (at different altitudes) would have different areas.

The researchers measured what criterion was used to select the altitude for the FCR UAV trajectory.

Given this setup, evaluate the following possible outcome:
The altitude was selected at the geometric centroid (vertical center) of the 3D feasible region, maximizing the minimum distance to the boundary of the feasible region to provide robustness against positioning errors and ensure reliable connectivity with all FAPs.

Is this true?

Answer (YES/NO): NO